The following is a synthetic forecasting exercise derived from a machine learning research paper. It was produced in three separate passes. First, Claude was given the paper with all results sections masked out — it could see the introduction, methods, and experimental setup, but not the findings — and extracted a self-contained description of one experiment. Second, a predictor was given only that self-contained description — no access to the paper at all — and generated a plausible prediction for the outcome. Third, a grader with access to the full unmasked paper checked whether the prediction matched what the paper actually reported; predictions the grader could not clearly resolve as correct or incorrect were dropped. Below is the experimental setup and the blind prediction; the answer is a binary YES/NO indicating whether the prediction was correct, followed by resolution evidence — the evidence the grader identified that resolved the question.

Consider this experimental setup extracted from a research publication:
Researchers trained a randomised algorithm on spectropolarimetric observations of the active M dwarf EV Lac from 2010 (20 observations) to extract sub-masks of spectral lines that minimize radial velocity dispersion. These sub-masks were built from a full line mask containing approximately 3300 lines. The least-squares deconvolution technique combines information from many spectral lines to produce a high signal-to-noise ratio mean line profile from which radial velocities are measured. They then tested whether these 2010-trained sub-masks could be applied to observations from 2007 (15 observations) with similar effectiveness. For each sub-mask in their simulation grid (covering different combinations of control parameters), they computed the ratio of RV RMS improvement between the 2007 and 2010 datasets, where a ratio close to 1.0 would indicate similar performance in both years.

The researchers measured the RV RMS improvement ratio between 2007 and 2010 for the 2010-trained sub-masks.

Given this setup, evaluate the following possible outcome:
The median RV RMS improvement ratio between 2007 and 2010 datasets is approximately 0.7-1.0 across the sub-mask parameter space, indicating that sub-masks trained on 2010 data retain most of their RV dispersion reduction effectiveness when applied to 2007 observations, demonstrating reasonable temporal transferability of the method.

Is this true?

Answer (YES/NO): YES